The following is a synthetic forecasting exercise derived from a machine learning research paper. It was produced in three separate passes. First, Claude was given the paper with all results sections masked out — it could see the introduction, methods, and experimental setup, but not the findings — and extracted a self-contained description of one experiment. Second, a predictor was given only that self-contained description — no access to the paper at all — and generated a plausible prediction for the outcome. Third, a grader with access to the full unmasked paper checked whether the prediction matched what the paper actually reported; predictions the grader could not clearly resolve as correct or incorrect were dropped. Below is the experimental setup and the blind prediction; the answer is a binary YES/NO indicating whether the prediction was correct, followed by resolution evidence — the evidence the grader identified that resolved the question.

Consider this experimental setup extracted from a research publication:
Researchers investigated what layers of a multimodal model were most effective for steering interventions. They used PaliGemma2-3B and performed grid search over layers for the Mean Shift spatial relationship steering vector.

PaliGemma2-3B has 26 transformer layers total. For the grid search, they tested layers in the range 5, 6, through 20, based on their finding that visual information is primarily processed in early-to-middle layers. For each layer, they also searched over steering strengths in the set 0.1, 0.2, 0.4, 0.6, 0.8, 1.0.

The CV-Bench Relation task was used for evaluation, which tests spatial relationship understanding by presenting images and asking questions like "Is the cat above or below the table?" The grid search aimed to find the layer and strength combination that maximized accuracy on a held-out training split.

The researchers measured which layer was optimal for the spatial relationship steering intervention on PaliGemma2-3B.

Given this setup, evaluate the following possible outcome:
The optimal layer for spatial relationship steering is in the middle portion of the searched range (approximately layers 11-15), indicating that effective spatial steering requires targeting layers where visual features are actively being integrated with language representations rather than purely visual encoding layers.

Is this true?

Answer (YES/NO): NO